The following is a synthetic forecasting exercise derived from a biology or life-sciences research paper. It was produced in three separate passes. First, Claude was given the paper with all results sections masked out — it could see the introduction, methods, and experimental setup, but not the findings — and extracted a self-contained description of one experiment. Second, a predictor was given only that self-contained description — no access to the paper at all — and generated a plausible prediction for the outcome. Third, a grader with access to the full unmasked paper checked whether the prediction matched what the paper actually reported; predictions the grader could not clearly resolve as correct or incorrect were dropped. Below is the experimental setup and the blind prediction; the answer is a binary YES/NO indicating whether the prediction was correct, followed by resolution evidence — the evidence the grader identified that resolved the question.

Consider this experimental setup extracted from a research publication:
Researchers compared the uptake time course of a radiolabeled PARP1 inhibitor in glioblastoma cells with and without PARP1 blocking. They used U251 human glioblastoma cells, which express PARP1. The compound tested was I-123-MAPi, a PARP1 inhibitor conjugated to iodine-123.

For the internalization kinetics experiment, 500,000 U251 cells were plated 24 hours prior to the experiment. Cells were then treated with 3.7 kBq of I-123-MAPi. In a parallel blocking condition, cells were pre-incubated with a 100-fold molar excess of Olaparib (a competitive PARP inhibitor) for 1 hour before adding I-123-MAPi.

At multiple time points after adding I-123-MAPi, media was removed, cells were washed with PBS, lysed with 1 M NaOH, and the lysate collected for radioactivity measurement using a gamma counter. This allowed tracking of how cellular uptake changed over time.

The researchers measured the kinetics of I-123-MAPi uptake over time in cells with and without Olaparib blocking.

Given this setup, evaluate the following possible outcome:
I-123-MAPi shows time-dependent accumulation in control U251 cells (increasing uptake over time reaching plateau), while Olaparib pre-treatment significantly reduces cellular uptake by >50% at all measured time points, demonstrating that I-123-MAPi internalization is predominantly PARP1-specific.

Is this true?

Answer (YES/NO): YES